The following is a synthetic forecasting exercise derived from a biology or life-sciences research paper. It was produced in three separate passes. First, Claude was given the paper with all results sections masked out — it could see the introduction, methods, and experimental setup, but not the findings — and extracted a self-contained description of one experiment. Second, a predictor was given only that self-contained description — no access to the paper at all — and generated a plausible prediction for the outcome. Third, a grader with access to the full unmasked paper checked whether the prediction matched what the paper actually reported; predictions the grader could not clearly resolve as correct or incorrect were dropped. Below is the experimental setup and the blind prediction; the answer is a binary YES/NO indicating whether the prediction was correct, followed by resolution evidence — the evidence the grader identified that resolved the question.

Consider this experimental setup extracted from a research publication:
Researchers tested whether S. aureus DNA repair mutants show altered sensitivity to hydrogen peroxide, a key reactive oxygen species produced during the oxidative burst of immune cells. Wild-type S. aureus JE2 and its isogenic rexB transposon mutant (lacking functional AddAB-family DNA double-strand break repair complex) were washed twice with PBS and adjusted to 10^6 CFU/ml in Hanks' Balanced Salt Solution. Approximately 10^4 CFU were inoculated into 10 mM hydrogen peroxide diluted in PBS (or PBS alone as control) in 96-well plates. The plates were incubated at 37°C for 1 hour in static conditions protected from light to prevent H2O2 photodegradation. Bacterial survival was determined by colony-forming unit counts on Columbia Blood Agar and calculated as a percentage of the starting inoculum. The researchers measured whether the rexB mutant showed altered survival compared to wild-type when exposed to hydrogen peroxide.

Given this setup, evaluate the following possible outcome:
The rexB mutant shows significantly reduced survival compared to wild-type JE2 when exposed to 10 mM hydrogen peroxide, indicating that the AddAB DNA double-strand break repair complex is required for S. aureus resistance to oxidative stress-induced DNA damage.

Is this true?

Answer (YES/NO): YES